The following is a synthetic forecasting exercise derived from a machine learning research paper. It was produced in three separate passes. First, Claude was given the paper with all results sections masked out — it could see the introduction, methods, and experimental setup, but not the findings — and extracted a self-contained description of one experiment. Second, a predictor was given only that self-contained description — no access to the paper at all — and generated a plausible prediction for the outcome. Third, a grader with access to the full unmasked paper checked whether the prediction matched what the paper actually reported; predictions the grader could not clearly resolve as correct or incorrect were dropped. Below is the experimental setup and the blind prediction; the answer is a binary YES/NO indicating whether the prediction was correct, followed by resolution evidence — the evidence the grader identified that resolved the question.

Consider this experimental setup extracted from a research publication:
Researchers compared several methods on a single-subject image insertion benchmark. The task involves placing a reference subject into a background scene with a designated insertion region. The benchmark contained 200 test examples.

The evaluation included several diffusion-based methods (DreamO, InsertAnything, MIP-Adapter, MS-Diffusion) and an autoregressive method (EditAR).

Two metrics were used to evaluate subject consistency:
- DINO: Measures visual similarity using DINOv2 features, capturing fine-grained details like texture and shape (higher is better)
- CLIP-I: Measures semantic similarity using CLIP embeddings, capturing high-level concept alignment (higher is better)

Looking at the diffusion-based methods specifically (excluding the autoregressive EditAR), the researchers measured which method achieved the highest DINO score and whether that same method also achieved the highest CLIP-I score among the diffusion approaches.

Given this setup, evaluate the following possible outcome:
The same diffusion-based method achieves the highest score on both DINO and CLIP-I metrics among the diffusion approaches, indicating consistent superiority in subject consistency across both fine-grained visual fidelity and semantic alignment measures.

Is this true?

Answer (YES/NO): YES